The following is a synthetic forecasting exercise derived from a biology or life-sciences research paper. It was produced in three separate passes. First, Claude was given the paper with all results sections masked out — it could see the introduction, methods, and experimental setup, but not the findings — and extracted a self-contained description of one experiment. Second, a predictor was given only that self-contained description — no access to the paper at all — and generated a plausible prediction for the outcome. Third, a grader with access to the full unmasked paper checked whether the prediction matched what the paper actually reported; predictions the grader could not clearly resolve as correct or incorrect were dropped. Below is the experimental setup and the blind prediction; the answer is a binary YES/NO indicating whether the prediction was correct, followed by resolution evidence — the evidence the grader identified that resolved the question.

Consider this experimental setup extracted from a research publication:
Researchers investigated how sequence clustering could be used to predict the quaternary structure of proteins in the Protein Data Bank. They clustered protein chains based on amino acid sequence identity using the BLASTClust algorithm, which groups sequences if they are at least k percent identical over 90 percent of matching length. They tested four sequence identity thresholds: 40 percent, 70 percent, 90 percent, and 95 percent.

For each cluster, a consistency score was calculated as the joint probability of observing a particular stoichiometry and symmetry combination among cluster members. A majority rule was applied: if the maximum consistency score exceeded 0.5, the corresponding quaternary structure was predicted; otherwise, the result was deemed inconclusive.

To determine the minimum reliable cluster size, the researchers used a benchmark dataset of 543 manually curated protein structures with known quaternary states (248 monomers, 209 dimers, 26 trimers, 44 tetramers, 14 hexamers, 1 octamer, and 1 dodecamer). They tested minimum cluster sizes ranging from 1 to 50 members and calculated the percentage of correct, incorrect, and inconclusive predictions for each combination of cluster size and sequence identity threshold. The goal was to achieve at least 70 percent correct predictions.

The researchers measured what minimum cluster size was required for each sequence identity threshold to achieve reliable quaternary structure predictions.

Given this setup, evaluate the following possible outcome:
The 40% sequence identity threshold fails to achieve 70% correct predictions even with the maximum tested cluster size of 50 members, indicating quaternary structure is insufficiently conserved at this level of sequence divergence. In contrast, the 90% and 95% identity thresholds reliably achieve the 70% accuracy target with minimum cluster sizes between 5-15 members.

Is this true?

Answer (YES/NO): NO